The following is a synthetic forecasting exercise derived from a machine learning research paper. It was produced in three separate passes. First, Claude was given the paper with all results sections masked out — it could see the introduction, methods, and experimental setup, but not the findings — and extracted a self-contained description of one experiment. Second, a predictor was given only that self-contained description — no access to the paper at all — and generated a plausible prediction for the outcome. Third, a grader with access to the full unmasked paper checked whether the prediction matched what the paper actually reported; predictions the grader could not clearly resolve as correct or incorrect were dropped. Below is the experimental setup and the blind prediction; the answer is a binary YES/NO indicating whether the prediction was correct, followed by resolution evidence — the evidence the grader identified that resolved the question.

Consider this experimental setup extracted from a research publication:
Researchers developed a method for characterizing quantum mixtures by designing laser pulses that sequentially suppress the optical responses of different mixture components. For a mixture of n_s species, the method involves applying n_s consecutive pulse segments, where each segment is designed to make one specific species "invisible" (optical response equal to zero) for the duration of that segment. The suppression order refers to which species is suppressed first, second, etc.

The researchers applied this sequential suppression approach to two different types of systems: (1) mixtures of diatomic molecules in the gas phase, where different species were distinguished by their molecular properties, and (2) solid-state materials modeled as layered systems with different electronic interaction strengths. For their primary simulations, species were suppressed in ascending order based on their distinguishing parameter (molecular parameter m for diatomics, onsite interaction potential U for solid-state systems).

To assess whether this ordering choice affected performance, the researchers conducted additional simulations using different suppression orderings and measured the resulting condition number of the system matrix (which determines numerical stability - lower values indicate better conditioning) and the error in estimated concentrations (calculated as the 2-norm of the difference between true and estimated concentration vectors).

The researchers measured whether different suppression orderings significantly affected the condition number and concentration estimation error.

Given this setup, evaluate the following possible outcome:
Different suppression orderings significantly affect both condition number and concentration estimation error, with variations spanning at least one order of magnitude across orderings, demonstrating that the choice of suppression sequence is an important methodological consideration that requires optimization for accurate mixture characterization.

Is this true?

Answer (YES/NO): NO